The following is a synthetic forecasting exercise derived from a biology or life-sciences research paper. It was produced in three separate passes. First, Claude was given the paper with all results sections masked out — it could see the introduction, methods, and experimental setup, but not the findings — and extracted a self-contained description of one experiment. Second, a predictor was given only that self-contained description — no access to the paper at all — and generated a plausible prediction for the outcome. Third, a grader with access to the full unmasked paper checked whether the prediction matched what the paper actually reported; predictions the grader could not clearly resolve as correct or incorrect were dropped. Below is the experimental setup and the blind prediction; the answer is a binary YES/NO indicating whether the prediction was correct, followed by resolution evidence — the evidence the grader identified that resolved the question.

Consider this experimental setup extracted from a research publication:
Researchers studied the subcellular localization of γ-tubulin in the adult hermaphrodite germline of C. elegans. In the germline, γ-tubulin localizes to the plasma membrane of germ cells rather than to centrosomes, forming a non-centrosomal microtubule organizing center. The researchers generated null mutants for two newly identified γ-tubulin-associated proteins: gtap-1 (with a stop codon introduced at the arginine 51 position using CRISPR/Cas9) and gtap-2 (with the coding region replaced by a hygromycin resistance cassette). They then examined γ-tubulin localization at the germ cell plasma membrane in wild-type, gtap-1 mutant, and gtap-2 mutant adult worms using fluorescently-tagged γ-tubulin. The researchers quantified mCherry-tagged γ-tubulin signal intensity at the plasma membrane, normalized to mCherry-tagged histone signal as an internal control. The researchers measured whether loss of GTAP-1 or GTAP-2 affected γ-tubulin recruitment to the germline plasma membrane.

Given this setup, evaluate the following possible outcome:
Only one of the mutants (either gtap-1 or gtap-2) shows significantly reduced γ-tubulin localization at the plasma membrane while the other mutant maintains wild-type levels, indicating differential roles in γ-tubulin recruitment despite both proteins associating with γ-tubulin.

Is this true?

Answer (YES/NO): NO